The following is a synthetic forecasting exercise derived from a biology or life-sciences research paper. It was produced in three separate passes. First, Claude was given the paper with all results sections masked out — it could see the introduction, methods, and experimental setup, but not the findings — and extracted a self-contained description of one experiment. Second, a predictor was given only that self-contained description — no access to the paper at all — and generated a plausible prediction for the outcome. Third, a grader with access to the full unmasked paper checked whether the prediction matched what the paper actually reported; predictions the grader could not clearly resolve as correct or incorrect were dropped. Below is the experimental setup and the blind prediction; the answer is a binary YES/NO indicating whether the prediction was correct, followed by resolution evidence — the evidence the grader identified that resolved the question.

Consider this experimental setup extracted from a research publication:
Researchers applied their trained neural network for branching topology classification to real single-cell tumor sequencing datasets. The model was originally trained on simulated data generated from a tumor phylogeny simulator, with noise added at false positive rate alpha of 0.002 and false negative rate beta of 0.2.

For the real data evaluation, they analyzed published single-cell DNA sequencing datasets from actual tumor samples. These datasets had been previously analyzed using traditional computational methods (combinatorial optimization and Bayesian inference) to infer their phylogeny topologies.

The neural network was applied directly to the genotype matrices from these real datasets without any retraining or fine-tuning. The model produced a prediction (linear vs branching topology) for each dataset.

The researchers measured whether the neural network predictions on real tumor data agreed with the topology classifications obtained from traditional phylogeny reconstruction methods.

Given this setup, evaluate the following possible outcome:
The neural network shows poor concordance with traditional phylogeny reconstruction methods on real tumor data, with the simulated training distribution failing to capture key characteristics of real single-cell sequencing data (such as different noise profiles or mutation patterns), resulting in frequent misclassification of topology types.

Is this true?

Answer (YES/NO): NO